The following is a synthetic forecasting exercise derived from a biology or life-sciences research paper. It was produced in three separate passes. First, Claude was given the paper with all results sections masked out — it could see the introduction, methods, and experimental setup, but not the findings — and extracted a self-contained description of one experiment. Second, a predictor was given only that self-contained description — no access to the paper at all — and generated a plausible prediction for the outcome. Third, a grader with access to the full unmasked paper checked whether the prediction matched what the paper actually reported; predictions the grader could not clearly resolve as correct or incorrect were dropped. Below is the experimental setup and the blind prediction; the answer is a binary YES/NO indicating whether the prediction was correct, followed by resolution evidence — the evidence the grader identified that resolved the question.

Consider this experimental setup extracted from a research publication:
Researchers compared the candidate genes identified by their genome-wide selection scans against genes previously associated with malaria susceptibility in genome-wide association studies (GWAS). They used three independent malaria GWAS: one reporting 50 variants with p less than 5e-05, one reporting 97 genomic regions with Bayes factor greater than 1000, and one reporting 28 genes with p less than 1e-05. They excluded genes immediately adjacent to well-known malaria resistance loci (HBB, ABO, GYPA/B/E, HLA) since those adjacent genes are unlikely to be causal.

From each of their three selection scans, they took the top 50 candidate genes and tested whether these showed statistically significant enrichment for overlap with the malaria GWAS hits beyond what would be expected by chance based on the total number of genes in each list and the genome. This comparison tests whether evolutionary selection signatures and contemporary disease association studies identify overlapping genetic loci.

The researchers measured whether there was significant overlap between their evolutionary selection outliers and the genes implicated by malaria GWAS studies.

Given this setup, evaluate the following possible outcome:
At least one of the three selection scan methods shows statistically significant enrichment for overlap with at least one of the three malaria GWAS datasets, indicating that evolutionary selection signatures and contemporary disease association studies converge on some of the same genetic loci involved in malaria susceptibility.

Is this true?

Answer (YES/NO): YES